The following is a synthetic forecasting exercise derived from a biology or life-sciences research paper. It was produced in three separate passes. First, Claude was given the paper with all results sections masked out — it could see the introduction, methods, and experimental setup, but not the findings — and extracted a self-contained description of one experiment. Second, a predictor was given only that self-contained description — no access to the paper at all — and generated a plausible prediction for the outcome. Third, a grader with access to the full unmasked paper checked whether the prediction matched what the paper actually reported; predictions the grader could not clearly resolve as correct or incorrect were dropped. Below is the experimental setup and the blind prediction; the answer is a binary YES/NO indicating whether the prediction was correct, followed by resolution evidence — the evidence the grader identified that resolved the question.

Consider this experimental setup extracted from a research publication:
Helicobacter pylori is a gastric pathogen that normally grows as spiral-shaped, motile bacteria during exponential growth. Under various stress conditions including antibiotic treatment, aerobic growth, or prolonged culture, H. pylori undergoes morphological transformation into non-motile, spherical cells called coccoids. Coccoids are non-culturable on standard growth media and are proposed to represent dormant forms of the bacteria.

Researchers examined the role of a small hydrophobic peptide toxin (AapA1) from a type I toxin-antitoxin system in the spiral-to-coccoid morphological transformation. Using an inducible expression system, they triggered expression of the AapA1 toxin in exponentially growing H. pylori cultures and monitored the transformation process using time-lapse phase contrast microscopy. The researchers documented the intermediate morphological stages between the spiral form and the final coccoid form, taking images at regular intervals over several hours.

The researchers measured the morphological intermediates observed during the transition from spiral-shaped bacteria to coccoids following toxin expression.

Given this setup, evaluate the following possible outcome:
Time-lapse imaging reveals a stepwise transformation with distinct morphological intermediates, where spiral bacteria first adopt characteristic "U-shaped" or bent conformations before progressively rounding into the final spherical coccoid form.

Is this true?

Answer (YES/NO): YES